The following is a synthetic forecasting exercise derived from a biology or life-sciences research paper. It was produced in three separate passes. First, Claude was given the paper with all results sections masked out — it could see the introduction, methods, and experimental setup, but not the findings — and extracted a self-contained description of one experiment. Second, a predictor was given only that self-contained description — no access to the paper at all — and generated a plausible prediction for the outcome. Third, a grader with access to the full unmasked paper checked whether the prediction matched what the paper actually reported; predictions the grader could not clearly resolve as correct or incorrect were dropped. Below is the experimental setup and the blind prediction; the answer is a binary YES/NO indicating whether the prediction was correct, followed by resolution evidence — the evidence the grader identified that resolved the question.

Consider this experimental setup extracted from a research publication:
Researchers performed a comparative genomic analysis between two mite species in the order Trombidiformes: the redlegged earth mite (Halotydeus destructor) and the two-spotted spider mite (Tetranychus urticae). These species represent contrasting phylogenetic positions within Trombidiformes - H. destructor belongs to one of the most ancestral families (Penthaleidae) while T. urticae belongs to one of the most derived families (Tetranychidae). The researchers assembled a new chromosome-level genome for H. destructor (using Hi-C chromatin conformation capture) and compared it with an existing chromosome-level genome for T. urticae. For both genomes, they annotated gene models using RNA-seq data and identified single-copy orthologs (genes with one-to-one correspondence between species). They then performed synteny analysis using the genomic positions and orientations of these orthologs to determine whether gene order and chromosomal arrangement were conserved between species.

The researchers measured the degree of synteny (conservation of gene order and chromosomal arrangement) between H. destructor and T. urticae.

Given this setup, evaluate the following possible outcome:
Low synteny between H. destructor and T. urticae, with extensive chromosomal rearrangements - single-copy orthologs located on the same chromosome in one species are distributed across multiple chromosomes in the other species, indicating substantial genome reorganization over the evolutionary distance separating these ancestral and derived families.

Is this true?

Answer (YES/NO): YES